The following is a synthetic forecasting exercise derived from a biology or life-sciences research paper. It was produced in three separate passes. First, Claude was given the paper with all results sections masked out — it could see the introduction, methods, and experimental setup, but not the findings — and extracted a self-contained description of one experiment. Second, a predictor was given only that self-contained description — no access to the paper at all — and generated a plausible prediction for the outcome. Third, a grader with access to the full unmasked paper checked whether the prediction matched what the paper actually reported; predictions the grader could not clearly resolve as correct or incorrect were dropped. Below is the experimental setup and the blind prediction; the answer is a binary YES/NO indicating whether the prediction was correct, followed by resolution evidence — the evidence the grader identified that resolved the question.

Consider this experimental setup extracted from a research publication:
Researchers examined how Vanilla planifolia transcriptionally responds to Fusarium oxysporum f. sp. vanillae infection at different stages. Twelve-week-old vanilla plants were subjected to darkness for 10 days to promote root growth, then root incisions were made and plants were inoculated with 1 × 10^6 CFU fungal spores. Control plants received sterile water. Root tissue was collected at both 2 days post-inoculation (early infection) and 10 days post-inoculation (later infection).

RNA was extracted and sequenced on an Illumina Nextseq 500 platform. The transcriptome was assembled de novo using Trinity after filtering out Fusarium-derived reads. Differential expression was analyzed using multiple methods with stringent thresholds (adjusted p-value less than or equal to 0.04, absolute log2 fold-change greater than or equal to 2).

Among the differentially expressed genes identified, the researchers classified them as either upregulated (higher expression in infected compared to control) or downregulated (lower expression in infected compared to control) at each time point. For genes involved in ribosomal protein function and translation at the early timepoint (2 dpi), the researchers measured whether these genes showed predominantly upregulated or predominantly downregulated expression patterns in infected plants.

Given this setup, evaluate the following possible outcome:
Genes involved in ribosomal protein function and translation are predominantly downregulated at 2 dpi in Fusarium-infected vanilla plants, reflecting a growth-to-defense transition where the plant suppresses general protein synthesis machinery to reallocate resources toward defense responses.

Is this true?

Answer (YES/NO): NO